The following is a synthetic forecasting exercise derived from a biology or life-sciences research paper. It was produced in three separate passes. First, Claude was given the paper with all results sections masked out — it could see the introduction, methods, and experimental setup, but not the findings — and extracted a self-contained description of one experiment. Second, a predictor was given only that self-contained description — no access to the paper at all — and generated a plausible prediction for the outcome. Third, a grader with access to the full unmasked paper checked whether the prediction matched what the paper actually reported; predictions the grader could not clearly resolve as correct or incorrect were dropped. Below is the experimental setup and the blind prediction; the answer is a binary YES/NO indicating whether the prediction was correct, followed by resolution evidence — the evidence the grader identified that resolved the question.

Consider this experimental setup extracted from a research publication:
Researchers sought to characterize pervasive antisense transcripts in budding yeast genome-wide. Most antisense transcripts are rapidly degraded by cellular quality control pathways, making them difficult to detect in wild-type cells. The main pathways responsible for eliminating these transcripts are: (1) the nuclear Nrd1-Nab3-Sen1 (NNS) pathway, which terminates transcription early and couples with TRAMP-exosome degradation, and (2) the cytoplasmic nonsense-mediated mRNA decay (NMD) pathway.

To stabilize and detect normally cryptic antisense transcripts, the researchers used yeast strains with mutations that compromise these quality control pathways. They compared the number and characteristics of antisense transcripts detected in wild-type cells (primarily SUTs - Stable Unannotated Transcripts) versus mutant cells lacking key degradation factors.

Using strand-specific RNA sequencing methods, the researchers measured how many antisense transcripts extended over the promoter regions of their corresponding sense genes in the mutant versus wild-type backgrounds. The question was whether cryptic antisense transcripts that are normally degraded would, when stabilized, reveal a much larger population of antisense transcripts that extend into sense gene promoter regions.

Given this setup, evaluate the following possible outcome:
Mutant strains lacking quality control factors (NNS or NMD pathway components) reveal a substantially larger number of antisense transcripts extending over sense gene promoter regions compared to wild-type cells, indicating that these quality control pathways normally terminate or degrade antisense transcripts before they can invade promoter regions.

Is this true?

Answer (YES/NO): YES